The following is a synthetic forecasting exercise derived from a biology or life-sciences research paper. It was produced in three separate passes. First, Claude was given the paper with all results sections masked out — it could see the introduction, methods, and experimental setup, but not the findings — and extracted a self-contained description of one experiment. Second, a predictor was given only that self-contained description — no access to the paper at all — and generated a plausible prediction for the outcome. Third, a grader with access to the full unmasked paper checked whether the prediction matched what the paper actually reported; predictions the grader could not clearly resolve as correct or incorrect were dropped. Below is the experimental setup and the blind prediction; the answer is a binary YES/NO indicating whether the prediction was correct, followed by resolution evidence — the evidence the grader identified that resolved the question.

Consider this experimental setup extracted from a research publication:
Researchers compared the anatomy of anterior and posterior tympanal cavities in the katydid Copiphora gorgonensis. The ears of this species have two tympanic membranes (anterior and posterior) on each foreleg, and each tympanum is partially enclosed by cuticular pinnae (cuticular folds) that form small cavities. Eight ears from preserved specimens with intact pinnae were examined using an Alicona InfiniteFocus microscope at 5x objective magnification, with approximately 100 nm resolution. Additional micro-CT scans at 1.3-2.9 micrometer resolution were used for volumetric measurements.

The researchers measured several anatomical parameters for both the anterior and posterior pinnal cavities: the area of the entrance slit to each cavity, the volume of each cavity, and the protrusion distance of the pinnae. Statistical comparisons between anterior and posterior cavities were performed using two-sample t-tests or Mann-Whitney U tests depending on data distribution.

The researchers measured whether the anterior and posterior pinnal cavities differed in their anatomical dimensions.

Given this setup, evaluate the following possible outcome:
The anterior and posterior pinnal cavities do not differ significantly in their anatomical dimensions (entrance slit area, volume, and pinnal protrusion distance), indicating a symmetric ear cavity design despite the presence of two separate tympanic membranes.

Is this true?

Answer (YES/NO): NO